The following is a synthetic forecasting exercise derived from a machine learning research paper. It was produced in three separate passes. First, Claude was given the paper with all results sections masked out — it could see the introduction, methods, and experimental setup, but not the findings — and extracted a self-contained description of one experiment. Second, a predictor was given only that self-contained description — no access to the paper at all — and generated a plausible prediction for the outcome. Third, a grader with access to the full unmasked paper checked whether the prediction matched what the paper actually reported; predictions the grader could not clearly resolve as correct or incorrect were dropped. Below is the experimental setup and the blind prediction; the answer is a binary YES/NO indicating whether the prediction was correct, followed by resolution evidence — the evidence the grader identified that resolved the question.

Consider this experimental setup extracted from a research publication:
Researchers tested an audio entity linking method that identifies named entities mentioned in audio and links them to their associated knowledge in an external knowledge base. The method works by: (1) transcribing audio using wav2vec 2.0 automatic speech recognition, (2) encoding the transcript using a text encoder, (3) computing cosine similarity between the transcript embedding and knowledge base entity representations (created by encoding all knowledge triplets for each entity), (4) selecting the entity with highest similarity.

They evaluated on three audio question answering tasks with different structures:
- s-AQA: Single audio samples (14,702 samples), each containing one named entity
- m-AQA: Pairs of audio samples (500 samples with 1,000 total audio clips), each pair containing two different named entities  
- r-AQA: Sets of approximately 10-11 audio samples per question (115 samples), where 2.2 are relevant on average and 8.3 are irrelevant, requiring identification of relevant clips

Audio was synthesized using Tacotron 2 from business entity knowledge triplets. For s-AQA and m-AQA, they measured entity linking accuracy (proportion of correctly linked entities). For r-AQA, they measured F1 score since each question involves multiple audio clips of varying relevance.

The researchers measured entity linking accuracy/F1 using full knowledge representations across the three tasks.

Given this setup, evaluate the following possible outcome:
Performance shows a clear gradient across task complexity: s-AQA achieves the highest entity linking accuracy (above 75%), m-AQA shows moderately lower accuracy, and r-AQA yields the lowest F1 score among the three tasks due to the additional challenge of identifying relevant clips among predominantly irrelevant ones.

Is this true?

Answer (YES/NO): NO